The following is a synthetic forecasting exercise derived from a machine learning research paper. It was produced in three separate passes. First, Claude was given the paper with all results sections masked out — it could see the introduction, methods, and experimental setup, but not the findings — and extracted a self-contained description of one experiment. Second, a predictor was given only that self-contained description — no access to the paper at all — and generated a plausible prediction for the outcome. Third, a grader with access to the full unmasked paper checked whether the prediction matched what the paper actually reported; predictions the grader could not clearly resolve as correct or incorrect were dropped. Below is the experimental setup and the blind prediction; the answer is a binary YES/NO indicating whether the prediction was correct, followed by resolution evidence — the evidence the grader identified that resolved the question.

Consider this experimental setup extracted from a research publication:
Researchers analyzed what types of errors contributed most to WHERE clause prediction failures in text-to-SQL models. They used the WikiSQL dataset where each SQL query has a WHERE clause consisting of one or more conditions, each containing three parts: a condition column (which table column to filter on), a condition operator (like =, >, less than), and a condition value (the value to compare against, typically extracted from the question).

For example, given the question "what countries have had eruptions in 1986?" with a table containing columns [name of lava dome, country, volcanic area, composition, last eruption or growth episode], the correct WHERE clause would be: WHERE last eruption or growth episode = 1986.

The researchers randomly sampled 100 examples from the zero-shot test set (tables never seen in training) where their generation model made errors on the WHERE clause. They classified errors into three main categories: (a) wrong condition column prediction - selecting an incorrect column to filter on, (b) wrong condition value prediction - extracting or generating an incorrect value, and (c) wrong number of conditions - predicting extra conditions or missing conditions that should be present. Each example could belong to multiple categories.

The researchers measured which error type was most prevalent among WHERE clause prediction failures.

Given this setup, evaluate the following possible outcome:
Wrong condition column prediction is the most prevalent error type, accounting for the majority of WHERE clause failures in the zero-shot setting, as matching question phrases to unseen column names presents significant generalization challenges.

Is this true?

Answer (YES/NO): YES